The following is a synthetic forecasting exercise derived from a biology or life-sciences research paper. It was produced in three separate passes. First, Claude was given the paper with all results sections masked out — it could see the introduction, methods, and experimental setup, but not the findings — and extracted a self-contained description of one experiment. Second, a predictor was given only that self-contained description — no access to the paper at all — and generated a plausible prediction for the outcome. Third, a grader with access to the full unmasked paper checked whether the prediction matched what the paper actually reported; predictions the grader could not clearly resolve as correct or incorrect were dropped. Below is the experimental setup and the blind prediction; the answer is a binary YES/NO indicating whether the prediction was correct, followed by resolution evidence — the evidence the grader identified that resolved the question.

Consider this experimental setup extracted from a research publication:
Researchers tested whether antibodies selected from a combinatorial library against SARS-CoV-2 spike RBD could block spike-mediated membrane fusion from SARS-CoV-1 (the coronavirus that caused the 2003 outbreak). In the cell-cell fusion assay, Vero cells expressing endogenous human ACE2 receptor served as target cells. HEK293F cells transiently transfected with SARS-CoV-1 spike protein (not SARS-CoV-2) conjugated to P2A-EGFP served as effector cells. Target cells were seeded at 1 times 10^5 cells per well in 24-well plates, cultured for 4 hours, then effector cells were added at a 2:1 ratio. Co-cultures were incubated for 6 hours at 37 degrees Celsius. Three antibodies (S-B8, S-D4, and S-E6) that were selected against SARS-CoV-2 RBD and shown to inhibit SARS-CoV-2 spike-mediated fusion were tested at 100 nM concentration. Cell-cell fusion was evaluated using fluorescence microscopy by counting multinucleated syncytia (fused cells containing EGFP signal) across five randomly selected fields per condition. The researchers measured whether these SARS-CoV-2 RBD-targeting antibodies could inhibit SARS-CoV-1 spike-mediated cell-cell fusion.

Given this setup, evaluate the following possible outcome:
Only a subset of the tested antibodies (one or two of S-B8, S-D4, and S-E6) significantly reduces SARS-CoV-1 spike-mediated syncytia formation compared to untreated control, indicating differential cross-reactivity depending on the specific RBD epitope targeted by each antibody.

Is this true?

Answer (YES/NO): NO